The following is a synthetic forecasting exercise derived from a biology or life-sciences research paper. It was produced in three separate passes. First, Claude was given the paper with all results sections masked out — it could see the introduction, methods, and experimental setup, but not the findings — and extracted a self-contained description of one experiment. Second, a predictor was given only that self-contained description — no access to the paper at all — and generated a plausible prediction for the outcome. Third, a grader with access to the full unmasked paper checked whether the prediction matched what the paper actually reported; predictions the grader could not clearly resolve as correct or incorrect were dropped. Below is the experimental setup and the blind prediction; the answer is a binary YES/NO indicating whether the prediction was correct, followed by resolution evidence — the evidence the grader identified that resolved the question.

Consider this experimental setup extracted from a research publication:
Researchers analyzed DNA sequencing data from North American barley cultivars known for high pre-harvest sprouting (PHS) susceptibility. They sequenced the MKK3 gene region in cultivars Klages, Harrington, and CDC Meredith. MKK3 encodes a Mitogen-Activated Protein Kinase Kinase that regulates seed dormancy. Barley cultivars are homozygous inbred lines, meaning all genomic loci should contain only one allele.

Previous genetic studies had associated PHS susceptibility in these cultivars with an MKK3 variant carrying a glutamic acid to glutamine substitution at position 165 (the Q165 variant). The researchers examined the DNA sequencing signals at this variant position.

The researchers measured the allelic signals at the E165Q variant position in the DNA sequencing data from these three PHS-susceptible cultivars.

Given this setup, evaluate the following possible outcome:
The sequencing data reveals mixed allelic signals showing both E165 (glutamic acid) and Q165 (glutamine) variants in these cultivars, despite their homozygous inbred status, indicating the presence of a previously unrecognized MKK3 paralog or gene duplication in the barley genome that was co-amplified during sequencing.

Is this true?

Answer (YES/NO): YES